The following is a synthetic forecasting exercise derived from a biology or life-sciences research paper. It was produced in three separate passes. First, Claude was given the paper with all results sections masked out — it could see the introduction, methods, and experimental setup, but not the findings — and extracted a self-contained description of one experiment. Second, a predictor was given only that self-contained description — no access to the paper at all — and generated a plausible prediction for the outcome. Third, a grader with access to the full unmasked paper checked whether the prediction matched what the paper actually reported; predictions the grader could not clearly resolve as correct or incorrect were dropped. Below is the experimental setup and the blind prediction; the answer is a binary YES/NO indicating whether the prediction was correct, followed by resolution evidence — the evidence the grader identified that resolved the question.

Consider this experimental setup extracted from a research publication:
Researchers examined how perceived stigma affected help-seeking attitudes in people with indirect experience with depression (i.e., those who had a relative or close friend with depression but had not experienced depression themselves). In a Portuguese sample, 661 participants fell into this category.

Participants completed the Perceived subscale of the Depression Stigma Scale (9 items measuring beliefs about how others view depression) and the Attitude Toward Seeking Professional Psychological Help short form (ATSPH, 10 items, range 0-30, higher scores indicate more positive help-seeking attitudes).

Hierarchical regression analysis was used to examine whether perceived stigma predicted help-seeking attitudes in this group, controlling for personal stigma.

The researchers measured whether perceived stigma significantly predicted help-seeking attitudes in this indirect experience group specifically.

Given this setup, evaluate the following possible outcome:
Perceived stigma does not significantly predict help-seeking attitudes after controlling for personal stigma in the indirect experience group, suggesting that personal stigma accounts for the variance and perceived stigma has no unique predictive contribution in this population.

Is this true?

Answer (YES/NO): NO